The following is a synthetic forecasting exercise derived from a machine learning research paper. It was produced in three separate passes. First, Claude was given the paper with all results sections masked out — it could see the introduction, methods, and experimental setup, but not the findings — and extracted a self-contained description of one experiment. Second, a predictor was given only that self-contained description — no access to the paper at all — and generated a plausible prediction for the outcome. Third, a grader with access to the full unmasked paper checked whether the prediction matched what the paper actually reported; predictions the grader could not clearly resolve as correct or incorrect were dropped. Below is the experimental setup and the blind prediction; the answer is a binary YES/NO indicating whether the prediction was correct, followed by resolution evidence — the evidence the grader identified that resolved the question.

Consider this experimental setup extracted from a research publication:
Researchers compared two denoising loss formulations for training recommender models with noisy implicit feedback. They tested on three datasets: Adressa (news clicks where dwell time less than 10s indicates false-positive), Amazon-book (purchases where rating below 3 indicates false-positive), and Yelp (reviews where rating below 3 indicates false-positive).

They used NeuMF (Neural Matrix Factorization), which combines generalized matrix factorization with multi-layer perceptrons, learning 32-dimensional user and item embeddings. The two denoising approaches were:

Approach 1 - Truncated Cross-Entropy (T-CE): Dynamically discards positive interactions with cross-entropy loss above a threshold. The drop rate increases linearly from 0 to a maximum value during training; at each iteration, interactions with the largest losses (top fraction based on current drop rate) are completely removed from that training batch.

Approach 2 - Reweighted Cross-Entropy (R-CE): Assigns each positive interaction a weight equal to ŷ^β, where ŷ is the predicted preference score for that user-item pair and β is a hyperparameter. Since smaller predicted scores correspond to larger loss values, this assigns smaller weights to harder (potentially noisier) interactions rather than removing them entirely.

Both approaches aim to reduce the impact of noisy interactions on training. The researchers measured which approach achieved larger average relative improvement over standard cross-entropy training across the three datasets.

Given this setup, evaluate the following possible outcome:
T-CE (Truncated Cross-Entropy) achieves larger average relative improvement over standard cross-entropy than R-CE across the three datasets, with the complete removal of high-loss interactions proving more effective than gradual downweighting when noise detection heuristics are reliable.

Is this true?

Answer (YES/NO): YES